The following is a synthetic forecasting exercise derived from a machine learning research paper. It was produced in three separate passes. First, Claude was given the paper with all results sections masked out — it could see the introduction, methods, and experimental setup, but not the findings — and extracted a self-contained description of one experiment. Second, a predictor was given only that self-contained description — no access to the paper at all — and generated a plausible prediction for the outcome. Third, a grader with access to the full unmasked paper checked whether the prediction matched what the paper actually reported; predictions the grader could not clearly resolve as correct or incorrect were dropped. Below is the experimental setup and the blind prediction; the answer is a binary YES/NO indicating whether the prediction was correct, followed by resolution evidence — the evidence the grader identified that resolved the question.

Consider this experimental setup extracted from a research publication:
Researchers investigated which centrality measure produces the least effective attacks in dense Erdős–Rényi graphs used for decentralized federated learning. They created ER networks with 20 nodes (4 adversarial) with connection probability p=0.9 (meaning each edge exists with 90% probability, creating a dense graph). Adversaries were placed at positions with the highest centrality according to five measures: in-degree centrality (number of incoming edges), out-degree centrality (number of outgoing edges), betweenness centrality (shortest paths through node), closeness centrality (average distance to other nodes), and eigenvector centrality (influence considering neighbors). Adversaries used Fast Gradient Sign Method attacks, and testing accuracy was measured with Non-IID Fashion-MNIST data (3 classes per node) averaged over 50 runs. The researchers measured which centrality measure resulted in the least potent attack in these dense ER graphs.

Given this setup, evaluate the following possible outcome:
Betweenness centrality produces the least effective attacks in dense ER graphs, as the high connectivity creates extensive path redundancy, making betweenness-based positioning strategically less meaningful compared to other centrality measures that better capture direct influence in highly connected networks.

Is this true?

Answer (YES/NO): NO